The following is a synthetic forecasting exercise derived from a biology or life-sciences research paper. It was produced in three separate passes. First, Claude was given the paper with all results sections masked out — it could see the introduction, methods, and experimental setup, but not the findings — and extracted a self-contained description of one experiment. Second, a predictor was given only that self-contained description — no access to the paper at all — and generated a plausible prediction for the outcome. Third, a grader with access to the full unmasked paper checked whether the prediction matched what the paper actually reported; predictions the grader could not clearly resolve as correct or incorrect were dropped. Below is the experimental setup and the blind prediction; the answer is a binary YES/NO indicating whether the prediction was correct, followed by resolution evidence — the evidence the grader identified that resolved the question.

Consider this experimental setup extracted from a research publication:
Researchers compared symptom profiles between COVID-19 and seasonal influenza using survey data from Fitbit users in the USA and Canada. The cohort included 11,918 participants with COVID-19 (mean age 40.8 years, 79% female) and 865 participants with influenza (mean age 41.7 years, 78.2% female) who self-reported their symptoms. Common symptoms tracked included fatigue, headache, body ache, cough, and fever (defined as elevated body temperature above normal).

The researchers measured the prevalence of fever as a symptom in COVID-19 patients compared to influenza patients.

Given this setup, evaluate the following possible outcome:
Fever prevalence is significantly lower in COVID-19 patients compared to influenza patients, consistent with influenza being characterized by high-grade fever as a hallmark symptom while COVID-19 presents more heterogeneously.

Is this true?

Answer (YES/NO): YES